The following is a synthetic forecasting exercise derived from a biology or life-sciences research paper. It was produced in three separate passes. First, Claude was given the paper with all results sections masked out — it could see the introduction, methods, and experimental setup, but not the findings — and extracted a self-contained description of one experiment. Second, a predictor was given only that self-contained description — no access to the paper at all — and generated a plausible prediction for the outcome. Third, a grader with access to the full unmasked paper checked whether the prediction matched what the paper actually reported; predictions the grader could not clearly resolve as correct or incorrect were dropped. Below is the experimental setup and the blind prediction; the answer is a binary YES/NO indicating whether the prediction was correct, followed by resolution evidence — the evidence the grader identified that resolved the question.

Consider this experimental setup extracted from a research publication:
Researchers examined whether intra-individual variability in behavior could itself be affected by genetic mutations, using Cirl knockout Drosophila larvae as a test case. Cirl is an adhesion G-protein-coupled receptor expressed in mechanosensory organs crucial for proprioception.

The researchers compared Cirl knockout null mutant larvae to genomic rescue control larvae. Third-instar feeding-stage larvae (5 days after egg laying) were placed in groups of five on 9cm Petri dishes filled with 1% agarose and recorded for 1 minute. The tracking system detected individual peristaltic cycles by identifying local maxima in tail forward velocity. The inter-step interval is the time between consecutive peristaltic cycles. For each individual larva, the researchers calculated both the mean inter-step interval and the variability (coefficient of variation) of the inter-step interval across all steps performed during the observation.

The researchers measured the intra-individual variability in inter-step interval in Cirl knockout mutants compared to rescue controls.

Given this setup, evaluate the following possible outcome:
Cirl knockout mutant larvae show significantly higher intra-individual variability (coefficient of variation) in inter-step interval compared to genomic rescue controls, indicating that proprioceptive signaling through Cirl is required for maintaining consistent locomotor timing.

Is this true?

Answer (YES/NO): YES